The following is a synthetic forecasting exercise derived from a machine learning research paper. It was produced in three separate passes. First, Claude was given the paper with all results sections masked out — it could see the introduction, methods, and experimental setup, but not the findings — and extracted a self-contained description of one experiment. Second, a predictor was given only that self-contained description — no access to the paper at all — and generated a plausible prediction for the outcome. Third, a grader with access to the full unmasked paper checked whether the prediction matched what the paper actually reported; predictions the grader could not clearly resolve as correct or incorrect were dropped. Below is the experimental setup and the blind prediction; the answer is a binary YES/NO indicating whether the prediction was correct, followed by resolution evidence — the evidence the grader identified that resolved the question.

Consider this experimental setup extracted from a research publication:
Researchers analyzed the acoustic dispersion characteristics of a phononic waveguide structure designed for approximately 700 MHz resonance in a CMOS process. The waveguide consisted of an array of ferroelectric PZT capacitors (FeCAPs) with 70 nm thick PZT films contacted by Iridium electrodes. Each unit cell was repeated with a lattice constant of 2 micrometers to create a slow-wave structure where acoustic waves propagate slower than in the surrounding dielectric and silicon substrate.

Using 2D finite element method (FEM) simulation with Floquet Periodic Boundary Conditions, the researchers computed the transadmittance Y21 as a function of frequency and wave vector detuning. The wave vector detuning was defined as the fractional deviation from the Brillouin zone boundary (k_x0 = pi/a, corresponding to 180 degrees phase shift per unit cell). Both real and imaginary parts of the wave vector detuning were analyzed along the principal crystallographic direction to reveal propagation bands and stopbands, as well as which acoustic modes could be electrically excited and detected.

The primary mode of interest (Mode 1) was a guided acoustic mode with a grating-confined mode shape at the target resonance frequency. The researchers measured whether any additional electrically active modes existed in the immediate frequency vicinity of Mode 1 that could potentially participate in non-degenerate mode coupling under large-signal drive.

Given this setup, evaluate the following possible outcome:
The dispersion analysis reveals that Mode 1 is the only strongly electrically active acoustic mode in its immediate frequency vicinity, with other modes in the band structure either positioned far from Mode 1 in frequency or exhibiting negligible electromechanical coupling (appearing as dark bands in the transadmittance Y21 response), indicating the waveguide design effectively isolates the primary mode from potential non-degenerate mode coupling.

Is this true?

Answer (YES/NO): YES